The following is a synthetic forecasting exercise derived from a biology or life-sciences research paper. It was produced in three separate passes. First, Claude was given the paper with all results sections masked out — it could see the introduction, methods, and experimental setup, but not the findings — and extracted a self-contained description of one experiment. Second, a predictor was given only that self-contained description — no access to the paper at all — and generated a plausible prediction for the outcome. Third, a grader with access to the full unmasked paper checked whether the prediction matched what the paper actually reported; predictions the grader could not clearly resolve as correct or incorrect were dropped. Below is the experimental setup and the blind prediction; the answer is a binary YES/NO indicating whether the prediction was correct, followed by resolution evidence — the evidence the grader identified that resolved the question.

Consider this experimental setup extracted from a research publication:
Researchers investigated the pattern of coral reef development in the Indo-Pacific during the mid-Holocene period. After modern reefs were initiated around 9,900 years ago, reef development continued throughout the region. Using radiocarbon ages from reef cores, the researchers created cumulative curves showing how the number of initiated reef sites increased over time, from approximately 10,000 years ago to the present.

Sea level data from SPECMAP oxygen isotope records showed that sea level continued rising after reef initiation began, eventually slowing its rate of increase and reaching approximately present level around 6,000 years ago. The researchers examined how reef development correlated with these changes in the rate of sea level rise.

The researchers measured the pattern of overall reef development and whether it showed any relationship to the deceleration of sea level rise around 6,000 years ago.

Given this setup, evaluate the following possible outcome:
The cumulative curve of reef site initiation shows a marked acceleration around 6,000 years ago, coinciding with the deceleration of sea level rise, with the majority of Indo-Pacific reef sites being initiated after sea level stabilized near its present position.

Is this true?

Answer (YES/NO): NO